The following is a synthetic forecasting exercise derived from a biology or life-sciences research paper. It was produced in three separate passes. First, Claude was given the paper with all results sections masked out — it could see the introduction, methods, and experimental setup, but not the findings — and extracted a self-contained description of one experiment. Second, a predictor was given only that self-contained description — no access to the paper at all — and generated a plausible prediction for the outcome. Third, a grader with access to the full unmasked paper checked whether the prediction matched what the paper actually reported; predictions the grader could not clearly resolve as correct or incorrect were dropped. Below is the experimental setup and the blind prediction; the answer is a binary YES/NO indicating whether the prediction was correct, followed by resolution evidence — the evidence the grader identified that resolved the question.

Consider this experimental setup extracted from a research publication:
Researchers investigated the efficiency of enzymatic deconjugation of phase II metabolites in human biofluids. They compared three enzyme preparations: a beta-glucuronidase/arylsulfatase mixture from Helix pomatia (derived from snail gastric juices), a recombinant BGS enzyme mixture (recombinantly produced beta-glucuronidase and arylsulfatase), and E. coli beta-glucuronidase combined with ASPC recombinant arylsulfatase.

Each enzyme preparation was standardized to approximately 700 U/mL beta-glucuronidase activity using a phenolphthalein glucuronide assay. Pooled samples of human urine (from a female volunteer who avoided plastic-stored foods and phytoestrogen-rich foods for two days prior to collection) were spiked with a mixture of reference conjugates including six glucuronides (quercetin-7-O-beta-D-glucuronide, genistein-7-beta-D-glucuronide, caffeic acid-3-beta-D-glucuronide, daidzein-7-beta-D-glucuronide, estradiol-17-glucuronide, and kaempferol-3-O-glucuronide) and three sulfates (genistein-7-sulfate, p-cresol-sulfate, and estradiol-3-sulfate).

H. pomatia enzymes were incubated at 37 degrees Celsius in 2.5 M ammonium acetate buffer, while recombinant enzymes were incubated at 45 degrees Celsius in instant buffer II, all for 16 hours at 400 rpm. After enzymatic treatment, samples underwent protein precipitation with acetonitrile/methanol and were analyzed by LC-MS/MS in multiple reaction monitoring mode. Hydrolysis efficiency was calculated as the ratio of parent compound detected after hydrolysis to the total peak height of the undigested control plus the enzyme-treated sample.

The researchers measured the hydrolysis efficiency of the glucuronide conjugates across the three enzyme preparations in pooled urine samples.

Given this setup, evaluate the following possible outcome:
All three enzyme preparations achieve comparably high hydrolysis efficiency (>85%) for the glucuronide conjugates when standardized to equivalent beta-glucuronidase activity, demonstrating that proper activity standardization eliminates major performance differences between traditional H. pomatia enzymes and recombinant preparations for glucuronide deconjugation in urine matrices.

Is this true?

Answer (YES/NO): NO